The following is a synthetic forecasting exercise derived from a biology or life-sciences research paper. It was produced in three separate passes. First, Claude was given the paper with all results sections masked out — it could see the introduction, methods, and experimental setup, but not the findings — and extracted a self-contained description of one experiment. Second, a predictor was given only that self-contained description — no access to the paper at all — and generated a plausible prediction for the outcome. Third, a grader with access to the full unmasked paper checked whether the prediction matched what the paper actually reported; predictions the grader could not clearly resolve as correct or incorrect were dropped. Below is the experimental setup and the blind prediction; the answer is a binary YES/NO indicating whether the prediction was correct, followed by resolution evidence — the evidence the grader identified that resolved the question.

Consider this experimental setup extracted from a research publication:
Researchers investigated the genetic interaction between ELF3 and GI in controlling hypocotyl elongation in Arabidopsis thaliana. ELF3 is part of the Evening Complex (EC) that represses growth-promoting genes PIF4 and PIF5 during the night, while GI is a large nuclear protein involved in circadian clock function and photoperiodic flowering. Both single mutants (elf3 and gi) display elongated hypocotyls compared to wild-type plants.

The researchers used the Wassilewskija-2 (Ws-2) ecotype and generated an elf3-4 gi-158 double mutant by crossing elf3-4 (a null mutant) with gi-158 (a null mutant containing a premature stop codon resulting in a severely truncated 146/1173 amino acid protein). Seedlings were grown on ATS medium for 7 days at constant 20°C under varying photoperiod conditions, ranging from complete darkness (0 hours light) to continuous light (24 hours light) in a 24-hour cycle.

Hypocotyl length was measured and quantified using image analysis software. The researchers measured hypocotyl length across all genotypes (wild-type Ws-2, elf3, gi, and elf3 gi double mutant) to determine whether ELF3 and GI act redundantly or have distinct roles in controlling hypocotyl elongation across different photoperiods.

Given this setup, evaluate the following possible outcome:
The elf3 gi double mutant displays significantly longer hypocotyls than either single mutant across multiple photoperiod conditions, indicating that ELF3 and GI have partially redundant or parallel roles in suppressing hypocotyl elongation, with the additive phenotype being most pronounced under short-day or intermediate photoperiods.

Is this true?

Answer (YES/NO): NO